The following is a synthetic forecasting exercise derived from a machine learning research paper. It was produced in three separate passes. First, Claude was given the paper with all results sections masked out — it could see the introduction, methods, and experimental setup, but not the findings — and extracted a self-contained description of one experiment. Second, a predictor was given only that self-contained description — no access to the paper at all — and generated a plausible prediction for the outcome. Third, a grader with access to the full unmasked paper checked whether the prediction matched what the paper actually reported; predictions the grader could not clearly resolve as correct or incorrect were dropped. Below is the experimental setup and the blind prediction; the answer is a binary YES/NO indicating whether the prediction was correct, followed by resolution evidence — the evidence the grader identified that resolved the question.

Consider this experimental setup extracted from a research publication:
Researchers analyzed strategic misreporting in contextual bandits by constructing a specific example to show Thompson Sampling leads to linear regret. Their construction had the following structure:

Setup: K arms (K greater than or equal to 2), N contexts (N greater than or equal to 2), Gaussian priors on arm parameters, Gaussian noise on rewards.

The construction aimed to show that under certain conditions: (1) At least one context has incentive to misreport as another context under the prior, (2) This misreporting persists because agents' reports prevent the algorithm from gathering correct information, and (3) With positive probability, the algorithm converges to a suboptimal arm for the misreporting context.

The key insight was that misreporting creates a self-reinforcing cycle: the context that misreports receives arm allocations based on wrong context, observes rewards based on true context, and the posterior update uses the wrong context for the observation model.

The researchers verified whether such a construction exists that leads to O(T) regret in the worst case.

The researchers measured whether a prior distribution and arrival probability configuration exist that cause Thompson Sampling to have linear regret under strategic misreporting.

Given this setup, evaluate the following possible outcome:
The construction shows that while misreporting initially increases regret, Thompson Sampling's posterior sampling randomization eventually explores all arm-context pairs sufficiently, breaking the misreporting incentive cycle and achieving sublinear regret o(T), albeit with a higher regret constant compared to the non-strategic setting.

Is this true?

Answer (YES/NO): NO